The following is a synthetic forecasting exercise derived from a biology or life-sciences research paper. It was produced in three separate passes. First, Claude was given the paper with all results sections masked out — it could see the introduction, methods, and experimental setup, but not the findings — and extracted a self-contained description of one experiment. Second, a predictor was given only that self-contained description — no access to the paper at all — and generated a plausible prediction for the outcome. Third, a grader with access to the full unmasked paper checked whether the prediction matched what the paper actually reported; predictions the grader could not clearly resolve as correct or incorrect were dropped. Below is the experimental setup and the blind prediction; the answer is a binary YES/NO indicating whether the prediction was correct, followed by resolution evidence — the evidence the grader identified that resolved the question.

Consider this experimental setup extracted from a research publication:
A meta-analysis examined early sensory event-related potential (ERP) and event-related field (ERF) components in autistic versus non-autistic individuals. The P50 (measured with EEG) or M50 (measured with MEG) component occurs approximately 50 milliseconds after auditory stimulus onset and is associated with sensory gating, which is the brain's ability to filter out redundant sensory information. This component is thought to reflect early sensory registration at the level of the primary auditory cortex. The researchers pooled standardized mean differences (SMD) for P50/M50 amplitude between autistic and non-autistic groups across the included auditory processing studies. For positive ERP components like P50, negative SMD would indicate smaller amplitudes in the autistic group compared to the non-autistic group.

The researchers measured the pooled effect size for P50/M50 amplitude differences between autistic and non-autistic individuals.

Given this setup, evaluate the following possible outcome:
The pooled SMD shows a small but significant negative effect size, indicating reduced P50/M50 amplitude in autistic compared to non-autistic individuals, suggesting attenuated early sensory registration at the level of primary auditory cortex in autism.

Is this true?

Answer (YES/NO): NO